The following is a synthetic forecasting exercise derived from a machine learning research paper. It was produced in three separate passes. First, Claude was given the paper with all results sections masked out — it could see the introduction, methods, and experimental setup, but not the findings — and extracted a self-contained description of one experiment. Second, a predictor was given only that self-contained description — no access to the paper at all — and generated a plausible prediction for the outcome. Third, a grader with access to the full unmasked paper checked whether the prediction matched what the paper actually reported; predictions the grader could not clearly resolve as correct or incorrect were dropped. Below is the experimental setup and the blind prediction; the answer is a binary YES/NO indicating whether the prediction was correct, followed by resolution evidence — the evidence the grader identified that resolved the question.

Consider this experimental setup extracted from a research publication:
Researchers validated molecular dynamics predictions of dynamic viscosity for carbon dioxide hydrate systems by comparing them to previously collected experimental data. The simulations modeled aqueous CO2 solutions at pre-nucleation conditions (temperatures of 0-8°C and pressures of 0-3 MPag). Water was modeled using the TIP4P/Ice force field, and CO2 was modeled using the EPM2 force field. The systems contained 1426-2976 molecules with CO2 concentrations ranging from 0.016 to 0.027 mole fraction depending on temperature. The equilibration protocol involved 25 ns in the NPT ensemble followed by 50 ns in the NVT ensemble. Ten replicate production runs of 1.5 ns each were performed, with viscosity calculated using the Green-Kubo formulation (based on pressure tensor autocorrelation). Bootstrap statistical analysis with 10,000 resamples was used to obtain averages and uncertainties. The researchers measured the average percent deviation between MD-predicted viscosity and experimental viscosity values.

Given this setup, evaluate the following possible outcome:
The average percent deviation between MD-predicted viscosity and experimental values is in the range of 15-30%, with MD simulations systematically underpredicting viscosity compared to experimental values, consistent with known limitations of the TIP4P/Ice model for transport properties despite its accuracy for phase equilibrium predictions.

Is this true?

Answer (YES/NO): NO